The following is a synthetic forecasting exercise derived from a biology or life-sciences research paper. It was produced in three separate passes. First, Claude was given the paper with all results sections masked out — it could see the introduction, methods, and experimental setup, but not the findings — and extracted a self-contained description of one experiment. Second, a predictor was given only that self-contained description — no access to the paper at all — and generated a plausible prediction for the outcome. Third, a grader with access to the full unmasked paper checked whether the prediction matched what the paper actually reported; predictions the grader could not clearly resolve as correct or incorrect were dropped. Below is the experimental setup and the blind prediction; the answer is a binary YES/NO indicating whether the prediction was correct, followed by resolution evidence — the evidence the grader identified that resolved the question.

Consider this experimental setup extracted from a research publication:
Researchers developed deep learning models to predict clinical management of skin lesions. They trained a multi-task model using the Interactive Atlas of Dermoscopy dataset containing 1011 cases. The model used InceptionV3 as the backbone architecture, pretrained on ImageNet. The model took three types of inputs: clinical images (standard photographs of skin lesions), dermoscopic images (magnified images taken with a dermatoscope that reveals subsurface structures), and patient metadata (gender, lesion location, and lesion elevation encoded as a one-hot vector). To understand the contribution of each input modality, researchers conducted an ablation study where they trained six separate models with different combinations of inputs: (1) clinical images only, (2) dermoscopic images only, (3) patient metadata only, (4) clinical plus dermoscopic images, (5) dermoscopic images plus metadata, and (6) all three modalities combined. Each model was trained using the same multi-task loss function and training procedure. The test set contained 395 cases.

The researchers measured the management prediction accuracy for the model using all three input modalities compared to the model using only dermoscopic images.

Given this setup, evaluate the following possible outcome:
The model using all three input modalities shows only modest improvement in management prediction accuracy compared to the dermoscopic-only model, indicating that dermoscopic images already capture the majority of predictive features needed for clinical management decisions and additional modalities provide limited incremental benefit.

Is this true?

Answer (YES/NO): YES